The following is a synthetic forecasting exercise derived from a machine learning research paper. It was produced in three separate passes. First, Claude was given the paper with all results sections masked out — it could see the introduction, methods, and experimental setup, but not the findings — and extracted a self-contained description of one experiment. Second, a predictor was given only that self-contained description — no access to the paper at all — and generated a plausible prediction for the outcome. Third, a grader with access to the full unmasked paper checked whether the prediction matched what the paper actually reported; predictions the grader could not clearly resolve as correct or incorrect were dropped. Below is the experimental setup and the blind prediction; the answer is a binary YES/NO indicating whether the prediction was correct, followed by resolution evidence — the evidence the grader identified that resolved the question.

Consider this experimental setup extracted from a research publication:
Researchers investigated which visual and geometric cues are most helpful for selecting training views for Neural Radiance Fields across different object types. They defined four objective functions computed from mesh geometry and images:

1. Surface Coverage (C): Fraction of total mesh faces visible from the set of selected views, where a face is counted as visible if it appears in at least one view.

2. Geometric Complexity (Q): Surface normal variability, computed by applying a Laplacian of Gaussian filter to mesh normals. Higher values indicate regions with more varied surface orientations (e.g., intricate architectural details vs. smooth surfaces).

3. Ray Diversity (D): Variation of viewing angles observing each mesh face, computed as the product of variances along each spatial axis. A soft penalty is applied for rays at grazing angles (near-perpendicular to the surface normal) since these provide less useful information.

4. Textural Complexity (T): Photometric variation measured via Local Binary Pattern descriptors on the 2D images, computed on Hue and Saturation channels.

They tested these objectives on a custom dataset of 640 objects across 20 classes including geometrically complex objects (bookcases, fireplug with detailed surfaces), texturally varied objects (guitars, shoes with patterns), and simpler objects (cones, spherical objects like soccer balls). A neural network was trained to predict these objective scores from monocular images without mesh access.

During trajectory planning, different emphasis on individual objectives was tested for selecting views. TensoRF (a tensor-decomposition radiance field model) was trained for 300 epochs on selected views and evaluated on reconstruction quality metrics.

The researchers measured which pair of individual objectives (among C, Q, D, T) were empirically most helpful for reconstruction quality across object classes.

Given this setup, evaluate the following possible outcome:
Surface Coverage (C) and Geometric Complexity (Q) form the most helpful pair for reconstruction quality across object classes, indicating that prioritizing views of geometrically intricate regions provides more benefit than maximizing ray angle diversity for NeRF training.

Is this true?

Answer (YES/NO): NO